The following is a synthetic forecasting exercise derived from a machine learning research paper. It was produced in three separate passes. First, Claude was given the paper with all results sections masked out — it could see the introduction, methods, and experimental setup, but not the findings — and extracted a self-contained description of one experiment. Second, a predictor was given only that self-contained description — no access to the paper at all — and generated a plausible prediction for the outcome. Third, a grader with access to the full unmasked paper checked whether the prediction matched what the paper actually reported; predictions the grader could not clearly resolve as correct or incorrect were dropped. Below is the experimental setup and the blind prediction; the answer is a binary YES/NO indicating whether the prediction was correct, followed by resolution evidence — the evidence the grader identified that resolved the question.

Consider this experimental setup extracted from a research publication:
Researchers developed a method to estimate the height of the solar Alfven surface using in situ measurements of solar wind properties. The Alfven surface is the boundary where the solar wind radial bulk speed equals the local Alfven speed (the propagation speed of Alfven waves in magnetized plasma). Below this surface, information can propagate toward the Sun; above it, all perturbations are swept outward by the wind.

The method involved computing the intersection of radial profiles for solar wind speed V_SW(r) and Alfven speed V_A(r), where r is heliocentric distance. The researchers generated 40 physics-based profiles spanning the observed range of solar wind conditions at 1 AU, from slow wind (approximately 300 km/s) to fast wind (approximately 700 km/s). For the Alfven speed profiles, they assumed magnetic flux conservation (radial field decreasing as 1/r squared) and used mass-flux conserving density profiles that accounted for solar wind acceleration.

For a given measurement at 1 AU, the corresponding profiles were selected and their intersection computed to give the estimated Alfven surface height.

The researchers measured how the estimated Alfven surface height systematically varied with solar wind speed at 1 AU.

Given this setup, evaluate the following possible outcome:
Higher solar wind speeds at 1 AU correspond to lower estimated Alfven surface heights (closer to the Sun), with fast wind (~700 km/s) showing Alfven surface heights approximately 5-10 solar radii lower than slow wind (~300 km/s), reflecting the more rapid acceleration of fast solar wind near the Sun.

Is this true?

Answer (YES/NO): NO